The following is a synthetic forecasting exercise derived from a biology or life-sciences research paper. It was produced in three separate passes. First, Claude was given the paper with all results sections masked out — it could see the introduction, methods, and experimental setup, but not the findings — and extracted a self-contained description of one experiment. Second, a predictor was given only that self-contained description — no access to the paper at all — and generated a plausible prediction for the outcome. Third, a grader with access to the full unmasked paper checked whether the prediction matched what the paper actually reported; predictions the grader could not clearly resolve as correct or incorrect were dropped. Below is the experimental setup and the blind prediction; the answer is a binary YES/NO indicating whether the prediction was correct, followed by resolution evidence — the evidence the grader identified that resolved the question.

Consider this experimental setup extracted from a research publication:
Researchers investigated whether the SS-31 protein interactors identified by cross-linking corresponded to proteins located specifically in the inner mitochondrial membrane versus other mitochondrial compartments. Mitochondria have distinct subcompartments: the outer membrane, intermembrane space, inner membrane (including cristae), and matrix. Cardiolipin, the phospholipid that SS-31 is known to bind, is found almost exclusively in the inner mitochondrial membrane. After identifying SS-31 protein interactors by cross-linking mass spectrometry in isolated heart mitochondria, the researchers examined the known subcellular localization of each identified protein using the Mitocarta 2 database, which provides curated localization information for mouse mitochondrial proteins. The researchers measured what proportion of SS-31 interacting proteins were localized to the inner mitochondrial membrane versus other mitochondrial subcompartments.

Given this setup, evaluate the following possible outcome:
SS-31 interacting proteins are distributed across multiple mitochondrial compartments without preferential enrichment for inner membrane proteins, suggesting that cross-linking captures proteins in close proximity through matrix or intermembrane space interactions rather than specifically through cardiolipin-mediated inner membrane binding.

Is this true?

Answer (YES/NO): NO